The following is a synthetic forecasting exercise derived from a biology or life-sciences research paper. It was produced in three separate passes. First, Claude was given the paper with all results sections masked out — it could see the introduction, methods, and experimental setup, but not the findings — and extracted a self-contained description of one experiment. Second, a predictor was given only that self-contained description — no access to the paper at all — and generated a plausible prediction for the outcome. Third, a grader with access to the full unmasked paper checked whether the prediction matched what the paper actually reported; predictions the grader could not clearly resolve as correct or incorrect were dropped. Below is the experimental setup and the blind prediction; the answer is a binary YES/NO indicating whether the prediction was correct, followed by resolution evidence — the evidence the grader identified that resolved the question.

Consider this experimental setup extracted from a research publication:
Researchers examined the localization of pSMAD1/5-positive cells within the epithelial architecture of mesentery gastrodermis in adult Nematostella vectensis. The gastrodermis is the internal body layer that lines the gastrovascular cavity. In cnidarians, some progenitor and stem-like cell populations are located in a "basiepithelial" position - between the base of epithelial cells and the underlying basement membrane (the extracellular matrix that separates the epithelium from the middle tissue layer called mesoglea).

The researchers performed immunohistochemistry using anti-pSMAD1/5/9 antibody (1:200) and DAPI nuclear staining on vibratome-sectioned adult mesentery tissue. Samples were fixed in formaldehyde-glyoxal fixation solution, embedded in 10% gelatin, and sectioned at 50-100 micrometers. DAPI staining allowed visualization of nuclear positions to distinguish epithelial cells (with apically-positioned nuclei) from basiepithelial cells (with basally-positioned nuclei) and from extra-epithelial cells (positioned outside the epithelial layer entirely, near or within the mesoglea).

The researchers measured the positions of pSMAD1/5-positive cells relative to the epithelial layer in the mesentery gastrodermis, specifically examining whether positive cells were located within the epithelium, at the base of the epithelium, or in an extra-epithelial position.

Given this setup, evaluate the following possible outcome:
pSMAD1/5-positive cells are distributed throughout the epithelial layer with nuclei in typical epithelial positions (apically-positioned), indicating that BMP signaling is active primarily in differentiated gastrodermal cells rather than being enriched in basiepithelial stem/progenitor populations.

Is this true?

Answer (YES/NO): NO